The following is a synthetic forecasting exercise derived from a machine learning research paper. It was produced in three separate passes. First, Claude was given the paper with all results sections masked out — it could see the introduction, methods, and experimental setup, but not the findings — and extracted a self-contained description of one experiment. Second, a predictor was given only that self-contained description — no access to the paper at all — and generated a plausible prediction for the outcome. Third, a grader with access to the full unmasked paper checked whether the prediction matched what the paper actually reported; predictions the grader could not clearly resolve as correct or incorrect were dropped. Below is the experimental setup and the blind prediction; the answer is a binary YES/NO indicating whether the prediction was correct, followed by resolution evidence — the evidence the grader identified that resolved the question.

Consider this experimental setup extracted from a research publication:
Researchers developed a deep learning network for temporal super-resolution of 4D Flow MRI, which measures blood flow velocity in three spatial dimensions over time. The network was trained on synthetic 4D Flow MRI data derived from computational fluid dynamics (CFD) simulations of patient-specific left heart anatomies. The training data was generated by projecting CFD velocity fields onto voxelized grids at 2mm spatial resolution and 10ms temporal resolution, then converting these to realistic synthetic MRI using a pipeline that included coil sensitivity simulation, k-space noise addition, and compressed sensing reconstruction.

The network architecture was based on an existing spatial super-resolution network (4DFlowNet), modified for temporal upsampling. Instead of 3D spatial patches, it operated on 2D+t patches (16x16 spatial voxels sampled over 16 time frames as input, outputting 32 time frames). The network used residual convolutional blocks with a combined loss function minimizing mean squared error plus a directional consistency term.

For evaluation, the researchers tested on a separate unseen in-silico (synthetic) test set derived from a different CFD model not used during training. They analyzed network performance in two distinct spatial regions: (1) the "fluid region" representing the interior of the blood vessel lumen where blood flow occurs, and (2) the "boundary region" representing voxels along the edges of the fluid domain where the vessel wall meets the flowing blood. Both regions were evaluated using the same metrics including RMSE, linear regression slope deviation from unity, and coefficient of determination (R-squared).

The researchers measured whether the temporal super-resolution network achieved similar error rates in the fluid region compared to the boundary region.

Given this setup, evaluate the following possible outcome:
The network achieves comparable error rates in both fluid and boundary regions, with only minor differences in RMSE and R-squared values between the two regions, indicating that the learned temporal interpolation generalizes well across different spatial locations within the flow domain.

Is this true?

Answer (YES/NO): NO